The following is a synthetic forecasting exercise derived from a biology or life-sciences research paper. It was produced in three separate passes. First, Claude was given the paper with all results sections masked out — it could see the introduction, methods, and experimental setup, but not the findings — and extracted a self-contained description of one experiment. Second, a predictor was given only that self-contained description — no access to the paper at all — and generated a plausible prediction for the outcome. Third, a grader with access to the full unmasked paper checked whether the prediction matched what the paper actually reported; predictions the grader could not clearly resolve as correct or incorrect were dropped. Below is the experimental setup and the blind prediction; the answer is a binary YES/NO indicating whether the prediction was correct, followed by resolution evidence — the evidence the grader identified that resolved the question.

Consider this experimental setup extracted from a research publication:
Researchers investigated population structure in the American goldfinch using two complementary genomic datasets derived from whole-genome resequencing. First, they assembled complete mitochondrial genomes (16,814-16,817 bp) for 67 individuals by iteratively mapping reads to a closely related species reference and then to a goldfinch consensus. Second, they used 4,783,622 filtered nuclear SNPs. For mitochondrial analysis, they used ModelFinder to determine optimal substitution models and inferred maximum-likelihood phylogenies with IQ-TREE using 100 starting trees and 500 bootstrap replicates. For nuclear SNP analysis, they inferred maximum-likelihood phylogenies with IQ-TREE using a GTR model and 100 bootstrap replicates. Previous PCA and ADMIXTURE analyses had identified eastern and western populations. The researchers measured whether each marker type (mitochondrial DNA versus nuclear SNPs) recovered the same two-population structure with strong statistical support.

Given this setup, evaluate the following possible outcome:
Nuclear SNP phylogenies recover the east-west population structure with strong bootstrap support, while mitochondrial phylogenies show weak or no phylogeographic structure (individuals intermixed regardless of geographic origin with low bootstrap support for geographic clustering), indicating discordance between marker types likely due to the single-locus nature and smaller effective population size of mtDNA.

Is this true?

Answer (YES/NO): NO